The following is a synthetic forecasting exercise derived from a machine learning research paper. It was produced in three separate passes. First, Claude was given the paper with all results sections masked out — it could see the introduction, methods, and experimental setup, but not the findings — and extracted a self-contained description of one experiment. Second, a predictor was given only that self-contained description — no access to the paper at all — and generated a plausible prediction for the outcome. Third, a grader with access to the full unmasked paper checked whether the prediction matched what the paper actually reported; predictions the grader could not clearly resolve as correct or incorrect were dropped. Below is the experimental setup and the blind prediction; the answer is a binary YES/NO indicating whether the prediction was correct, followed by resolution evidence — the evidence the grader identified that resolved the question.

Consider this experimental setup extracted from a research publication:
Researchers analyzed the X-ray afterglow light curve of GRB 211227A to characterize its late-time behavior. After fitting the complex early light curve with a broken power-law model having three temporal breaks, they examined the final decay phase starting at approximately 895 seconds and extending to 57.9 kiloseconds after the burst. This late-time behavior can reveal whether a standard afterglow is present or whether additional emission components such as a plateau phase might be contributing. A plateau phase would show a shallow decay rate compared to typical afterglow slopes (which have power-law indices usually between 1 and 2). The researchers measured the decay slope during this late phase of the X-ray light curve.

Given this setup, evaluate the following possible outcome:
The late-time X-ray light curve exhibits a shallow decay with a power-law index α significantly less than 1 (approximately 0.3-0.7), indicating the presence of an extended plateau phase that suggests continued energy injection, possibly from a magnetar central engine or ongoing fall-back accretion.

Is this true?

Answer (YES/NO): YES